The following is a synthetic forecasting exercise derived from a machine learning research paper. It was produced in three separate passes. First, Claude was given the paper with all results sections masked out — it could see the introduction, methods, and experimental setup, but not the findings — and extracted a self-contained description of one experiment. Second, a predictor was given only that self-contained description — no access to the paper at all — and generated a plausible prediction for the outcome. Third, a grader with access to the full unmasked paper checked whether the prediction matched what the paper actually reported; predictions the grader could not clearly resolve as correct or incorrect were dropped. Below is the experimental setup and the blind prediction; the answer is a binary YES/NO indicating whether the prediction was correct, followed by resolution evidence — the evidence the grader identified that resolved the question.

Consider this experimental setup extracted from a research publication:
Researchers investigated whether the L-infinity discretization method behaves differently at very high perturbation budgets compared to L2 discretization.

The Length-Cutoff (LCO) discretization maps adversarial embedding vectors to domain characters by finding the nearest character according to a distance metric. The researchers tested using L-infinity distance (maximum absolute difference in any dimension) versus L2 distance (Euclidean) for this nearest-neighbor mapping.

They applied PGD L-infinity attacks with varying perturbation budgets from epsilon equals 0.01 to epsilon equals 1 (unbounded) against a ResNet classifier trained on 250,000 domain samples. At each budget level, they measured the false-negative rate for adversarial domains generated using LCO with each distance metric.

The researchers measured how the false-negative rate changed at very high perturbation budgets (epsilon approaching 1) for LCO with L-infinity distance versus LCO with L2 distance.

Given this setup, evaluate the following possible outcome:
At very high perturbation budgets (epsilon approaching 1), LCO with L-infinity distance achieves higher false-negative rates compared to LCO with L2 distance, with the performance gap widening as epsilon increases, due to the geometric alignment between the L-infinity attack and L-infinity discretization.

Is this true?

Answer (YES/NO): NO